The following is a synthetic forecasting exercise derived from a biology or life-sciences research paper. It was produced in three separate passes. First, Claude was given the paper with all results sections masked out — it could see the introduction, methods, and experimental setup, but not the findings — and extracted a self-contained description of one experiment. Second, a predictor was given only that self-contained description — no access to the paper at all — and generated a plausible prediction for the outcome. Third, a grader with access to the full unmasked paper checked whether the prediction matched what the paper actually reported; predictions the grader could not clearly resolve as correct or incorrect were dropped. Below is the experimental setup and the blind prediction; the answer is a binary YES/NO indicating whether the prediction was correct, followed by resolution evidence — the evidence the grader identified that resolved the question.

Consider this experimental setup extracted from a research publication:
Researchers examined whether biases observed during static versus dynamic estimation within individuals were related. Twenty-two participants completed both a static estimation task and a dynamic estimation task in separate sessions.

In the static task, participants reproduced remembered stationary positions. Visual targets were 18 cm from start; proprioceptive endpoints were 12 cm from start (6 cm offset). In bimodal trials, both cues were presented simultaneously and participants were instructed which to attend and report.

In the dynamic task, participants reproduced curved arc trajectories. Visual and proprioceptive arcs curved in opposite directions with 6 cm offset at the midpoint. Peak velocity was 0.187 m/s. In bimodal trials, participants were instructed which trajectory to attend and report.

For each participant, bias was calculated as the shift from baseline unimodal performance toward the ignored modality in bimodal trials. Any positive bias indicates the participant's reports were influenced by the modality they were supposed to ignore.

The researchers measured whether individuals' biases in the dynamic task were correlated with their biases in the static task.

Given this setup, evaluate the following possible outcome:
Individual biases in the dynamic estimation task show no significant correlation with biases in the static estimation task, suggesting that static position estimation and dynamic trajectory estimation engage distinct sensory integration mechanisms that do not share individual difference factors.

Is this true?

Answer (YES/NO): YES